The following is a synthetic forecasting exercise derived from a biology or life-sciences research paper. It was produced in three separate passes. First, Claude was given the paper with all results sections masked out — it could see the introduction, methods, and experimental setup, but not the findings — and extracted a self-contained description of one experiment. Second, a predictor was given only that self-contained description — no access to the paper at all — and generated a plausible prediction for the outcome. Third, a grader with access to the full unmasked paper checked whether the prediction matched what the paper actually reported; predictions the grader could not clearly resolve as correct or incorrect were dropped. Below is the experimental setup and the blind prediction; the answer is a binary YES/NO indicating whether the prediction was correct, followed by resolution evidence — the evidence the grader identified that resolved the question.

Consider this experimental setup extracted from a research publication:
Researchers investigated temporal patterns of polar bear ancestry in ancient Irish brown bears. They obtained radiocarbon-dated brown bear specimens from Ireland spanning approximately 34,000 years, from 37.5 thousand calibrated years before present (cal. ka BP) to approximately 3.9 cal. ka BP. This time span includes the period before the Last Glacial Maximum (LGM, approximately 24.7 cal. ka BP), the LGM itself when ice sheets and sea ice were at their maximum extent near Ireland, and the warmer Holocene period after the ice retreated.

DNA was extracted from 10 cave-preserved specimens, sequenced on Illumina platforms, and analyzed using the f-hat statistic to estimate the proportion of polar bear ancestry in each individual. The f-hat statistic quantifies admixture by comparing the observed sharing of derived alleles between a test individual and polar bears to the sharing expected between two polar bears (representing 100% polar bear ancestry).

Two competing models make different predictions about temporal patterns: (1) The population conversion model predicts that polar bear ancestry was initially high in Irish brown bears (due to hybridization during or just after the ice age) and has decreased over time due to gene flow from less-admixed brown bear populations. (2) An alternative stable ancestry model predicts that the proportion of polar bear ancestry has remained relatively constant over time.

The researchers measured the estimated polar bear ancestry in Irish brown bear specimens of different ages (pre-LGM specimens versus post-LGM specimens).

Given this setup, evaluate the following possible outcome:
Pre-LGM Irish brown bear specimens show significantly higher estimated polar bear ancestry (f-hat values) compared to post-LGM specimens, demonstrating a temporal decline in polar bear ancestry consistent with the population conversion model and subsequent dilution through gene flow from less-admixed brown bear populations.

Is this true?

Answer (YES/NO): NO